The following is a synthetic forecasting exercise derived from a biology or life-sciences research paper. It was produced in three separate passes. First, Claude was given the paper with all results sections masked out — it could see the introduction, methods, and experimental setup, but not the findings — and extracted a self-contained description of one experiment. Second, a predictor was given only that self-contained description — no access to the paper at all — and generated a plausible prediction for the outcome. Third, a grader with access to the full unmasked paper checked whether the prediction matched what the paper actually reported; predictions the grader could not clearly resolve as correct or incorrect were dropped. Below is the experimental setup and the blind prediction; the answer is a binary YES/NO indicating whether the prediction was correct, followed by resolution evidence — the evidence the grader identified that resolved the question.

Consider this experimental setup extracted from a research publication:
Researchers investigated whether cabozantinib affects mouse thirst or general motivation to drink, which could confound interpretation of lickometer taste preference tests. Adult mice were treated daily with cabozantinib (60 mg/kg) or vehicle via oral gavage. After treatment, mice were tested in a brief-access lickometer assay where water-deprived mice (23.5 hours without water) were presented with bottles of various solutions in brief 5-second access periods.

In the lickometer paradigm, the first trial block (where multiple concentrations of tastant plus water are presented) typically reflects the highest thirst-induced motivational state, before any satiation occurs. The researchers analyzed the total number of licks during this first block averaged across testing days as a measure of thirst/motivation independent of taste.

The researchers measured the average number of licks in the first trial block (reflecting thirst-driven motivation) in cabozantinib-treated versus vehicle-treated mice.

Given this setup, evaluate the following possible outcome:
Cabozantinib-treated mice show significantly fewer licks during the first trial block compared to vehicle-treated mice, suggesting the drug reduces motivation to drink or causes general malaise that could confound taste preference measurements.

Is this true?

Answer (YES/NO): NO